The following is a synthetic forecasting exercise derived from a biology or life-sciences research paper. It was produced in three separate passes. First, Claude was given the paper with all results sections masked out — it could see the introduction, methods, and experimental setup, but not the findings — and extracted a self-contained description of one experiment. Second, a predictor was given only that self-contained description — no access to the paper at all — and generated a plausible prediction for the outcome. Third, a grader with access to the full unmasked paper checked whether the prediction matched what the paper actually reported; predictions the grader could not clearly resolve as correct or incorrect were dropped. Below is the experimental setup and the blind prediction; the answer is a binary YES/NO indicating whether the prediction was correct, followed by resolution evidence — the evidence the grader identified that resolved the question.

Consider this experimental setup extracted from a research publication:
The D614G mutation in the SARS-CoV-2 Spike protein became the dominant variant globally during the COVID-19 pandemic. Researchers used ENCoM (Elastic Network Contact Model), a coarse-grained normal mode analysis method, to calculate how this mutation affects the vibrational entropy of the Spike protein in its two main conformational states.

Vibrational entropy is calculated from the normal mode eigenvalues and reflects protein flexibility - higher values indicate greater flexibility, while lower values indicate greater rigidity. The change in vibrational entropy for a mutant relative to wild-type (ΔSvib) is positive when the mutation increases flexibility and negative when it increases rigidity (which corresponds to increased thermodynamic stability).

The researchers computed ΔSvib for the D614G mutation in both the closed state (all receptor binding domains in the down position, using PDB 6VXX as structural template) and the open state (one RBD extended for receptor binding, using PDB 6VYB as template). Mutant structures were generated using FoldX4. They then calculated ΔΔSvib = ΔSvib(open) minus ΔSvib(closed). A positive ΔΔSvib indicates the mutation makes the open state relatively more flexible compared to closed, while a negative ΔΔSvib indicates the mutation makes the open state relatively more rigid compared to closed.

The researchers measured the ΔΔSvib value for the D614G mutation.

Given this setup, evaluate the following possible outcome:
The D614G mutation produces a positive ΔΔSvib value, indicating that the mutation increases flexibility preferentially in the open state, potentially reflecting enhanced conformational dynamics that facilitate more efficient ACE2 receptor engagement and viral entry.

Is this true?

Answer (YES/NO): NO